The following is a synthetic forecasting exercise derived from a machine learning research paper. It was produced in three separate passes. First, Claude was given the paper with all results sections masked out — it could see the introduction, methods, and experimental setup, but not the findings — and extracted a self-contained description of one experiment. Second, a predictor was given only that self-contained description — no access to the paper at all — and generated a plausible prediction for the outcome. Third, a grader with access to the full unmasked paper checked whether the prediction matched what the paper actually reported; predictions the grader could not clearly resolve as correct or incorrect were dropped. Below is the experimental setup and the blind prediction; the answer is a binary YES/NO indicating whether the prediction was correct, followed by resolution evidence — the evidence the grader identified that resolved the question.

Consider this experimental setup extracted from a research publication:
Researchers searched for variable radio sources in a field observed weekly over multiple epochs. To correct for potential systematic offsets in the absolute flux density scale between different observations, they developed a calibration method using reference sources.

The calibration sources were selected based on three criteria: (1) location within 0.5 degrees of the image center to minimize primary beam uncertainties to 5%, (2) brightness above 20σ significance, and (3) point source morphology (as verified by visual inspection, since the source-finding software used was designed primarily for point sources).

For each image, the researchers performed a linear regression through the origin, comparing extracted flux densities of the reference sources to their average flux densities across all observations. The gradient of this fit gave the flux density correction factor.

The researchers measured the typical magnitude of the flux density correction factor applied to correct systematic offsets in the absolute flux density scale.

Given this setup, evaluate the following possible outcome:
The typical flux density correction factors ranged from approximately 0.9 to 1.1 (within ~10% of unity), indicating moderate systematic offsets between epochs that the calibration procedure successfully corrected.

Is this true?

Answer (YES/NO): NO